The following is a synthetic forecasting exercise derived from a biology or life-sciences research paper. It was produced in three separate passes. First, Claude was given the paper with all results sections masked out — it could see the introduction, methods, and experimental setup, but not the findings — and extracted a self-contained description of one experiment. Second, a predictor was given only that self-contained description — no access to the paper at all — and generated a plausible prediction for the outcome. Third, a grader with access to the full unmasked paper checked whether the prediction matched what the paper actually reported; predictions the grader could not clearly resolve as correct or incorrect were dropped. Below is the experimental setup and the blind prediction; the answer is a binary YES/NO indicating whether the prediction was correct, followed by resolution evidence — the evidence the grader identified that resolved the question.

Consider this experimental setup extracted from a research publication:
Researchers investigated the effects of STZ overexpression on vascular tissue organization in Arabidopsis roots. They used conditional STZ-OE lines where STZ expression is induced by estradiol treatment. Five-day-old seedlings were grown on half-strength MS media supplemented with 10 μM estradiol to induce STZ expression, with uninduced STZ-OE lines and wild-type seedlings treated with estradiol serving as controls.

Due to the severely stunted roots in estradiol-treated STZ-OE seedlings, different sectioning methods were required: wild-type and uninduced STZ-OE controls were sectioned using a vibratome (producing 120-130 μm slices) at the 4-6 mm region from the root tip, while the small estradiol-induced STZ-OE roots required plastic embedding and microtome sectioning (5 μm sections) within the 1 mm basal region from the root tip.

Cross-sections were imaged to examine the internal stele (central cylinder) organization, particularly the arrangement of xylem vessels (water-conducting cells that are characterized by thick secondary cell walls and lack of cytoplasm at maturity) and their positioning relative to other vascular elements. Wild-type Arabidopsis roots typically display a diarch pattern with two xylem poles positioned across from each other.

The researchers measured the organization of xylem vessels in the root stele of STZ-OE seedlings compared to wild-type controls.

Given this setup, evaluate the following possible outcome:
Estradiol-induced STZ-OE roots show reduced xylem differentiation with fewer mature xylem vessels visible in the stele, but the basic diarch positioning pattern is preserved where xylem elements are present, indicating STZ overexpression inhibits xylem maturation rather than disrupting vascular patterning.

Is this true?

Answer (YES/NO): NO